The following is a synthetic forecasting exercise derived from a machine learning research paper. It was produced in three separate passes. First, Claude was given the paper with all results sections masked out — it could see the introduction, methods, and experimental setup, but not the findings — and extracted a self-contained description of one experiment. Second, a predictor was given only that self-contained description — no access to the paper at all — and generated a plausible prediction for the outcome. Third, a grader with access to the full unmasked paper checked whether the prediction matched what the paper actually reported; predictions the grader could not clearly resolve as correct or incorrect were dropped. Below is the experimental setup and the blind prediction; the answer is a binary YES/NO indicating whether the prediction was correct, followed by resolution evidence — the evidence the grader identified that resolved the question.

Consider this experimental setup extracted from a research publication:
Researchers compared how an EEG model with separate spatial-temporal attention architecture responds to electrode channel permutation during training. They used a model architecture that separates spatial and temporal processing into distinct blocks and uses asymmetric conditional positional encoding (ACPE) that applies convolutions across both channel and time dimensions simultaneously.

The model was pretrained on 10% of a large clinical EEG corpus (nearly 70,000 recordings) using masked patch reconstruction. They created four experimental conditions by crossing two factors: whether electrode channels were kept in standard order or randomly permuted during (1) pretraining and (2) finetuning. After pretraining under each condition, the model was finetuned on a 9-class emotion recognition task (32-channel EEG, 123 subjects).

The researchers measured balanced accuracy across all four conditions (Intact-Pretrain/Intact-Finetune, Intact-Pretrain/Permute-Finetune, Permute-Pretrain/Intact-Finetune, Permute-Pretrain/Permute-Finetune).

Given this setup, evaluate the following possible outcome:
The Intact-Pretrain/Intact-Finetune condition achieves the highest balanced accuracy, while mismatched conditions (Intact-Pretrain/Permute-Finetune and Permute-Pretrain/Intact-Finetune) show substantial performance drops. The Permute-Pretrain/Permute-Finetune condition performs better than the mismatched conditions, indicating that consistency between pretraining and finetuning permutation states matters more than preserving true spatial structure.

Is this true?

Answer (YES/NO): NO